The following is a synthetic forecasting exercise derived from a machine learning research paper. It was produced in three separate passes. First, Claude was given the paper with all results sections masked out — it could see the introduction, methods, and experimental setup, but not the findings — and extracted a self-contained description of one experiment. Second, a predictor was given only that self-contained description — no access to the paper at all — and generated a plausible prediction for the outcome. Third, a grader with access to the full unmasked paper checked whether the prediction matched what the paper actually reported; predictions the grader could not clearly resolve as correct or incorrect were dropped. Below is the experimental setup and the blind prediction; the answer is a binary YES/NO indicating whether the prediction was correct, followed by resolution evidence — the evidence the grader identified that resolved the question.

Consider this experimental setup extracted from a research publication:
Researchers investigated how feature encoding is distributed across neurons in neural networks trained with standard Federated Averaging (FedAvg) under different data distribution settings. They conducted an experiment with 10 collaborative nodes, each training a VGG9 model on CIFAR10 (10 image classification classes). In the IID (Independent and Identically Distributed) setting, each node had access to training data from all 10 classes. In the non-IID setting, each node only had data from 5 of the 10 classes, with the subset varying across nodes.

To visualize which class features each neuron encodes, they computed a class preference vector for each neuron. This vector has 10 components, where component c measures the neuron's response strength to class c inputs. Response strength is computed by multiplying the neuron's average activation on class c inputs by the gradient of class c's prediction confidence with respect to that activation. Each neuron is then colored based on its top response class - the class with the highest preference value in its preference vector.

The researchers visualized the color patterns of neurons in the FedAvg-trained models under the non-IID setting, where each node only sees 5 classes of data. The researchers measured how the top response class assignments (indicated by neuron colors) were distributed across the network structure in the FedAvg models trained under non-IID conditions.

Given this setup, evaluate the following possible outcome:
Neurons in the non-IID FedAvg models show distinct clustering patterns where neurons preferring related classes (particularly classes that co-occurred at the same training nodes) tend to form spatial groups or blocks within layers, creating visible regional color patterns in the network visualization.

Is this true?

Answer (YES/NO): NO